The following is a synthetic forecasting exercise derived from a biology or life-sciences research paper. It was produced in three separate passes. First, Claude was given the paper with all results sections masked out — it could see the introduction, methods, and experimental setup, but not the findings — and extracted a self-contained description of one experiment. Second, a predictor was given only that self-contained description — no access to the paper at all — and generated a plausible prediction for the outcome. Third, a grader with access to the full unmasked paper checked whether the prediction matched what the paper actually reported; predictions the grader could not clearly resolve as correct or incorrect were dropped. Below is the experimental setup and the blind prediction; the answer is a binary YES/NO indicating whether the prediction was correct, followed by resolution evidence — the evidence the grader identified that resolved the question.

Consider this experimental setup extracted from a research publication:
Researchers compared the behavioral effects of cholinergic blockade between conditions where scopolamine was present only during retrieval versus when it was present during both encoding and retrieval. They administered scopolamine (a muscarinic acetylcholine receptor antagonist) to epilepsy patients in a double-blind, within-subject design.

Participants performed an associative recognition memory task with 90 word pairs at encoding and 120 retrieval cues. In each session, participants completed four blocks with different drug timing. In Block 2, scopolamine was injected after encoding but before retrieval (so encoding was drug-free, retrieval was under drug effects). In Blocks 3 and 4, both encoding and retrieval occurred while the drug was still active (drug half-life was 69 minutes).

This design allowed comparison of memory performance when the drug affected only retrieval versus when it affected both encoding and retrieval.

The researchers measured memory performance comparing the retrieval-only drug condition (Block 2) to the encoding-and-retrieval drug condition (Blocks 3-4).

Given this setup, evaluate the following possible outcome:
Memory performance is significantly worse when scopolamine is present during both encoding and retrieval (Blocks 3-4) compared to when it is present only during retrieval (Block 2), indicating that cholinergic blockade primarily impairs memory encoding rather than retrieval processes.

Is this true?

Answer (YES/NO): NO